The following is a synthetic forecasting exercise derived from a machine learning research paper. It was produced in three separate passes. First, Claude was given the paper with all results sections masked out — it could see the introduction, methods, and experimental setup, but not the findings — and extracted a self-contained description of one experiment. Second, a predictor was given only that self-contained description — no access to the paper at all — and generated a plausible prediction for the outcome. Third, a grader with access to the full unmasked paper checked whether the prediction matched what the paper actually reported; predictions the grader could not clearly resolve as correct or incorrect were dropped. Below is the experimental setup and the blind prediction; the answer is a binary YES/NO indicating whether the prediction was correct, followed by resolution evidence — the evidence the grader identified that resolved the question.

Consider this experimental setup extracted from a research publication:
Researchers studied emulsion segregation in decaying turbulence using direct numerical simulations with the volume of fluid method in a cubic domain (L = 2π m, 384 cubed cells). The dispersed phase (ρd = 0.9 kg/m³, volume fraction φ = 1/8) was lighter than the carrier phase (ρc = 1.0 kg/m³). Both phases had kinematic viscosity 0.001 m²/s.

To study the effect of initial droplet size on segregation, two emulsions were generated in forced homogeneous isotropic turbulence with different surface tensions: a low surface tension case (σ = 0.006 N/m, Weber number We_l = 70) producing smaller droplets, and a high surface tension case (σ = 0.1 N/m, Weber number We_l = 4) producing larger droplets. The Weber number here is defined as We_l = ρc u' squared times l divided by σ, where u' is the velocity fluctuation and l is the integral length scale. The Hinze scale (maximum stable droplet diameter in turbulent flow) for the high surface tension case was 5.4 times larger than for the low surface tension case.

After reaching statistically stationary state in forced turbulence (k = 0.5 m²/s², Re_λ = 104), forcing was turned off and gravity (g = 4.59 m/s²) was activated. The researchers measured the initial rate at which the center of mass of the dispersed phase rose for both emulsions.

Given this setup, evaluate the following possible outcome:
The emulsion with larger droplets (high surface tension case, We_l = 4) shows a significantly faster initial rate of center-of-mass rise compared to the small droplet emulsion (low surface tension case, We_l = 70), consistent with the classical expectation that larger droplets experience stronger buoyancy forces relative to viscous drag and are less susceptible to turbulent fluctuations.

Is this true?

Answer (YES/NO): YES